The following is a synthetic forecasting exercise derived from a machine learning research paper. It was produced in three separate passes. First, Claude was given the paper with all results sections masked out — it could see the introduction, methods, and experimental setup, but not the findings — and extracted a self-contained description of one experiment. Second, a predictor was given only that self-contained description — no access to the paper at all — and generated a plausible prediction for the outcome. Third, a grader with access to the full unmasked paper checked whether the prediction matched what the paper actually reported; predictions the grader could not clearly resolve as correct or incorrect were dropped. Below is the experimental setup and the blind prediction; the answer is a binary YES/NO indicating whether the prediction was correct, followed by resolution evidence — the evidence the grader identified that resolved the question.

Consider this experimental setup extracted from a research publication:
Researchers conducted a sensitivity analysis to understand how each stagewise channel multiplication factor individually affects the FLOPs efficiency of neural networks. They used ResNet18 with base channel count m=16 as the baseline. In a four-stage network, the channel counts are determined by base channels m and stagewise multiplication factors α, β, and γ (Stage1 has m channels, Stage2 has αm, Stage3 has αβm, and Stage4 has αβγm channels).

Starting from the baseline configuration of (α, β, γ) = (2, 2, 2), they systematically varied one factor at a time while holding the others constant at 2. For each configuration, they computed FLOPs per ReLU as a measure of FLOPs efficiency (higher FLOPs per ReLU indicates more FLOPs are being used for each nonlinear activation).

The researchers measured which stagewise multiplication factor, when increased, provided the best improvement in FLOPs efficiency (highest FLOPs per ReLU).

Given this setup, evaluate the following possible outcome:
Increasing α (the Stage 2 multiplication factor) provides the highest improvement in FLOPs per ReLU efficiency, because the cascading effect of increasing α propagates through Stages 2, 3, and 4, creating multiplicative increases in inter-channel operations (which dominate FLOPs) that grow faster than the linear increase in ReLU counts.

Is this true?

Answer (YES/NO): YES